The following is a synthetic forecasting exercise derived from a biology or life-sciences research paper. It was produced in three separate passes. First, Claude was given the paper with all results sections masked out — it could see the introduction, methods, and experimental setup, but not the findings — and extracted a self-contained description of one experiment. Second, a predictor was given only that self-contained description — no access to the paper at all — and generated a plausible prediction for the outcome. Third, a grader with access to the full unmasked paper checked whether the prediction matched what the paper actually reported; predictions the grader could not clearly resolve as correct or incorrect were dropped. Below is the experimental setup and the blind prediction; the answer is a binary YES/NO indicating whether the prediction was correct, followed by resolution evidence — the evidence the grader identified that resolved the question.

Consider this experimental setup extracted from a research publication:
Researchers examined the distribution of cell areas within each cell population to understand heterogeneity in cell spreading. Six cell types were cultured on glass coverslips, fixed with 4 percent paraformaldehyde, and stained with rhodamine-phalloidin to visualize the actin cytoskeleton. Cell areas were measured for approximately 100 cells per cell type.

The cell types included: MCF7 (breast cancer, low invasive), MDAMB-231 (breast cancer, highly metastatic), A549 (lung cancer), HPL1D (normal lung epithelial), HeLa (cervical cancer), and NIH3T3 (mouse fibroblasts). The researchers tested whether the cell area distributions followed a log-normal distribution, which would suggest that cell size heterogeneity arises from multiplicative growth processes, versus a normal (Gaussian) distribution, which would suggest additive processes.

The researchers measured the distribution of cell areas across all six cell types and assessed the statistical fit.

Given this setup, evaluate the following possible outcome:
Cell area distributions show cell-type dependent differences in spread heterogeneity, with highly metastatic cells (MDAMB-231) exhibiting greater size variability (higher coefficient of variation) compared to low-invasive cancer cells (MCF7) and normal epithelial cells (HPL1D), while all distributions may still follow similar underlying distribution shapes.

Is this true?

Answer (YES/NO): NO